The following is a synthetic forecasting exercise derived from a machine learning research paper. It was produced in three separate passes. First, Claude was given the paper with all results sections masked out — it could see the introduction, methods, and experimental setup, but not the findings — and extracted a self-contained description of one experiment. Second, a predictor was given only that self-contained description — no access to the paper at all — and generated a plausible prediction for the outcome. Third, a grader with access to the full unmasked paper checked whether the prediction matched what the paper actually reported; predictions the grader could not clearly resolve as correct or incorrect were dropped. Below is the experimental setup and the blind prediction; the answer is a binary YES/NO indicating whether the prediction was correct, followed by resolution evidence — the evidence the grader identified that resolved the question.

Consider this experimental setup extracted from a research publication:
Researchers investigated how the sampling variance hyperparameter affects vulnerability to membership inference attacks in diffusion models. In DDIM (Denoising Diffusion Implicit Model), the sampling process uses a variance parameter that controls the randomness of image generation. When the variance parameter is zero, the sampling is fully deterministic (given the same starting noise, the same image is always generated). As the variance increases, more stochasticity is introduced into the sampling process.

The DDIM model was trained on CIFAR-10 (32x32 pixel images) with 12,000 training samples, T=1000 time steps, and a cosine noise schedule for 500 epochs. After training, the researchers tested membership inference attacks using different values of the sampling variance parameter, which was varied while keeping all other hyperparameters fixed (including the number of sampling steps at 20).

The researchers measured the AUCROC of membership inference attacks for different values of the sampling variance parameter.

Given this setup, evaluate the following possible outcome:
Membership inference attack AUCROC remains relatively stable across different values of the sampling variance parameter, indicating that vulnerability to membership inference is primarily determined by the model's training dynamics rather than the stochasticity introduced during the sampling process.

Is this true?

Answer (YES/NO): YES